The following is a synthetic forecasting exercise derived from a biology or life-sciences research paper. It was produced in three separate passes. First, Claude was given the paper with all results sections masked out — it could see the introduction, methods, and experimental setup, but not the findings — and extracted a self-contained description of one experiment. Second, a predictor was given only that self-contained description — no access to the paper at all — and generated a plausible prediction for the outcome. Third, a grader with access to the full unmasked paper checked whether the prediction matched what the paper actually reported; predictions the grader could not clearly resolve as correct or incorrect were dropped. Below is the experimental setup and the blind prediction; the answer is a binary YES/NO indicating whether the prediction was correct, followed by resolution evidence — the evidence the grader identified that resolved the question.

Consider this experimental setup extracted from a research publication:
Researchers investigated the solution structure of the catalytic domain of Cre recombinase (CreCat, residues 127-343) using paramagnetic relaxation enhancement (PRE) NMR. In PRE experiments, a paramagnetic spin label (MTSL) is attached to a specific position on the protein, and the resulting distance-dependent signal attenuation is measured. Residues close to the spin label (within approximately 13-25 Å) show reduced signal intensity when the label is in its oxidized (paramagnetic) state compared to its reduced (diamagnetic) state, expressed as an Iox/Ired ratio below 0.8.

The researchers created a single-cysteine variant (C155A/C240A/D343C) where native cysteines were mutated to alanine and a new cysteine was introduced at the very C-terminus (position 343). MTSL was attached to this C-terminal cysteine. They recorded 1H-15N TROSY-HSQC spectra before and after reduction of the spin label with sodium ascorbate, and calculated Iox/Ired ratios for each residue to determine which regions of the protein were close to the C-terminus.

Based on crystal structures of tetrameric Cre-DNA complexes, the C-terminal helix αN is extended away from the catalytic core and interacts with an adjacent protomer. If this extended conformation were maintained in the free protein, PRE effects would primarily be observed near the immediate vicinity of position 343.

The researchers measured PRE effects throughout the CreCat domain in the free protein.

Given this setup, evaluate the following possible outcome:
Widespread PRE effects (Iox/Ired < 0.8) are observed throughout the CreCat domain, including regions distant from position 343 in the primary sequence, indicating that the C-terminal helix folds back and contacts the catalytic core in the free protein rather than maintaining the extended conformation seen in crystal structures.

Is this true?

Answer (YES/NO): YES